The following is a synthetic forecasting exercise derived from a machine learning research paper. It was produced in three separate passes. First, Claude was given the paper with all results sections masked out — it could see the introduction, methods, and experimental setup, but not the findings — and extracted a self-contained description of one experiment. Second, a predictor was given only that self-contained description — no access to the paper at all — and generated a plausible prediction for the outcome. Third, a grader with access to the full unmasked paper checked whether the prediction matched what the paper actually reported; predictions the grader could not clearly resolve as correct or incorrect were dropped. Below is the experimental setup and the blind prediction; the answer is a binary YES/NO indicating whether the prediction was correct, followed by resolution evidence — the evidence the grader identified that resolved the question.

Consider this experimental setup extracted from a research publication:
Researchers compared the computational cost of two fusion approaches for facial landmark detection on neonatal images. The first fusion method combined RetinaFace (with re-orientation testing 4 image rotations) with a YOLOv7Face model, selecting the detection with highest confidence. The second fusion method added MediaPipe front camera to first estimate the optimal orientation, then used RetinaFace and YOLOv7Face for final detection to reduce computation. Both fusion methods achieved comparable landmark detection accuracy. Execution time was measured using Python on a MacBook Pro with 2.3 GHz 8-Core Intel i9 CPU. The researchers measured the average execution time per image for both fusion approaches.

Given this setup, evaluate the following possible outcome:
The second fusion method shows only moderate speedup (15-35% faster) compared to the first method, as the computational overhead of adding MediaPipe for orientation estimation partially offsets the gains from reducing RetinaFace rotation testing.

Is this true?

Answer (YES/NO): YES